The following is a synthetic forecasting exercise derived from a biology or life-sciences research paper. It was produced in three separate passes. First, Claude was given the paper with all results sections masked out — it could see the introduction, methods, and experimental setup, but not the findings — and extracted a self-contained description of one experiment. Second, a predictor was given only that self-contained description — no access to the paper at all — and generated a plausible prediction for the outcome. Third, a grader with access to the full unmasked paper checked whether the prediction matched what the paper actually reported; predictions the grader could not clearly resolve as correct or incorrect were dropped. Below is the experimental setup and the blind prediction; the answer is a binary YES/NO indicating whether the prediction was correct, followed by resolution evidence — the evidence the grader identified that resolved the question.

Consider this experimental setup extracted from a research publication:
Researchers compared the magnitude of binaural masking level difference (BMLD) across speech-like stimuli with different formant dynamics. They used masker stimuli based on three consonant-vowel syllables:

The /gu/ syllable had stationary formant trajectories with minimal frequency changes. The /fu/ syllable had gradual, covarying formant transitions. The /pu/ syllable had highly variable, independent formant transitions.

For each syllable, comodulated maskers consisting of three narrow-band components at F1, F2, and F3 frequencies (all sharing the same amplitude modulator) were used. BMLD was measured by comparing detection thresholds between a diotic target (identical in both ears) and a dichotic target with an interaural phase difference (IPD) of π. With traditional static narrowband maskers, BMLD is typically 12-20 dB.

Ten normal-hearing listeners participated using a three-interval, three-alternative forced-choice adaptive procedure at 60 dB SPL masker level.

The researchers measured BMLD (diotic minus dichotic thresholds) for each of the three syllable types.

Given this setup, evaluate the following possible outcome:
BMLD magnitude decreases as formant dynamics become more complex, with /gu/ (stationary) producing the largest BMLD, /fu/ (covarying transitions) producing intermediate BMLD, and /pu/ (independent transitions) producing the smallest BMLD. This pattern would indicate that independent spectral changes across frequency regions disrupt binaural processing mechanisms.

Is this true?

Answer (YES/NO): NO